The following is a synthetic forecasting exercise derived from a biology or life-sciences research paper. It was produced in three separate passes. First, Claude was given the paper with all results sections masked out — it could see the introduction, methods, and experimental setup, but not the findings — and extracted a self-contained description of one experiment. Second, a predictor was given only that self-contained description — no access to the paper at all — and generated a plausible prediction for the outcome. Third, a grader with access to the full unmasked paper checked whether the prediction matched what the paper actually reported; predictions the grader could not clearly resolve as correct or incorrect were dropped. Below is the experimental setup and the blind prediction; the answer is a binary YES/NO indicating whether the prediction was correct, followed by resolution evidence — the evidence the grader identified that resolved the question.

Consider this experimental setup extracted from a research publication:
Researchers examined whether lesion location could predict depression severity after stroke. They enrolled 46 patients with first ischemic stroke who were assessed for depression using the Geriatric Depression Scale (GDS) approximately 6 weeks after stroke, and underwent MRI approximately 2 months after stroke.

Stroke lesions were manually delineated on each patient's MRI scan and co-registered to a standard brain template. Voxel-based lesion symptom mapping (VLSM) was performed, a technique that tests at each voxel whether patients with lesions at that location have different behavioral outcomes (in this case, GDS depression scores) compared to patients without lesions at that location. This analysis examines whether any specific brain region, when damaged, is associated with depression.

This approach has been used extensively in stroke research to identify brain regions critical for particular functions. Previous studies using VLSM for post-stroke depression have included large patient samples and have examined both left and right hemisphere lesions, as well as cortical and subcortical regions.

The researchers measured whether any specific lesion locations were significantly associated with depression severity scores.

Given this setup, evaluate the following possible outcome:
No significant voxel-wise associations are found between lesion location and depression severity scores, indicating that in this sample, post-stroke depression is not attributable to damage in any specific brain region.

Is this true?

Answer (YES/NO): NO